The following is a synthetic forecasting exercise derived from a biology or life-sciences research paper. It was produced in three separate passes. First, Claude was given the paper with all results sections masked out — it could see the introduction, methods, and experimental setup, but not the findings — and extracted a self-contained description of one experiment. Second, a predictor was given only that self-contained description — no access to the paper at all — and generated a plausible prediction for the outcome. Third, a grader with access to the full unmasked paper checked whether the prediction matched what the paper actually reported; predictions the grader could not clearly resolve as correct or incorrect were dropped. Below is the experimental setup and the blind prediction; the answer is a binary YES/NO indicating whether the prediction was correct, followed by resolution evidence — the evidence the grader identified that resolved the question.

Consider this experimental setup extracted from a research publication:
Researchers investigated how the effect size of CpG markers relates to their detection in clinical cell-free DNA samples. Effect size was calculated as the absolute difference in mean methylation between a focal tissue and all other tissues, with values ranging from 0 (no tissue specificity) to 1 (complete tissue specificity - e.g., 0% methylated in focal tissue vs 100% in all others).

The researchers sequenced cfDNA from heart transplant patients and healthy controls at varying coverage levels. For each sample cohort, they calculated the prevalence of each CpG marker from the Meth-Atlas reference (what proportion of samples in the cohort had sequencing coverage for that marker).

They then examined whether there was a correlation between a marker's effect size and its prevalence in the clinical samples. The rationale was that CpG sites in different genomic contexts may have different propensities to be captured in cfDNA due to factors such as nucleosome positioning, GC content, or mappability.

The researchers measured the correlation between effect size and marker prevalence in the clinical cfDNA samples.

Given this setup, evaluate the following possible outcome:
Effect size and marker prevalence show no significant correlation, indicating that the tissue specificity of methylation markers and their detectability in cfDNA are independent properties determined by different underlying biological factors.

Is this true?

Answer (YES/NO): NO